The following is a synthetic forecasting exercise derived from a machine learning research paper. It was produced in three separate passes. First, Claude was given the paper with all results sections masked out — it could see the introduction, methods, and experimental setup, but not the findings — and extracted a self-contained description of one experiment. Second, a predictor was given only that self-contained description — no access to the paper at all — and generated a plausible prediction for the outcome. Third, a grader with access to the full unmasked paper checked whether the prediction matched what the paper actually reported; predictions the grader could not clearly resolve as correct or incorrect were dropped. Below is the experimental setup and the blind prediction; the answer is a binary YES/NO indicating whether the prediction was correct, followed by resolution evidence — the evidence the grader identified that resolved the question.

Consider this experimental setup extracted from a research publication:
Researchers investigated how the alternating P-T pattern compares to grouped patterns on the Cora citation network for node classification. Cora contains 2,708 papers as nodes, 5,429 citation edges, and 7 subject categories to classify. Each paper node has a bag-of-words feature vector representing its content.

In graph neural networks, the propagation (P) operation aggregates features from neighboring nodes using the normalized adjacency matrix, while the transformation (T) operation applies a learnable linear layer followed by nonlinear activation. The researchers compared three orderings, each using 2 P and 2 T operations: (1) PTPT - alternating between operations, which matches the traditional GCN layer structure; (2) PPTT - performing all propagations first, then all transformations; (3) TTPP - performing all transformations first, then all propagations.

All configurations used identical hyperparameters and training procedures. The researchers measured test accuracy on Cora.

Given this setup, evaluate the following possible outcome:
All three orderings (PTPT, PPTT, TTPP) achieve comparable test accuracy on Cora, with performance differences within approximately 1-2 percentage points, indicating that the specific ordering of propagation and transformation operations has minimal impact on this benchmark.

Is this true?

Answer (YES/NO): NO